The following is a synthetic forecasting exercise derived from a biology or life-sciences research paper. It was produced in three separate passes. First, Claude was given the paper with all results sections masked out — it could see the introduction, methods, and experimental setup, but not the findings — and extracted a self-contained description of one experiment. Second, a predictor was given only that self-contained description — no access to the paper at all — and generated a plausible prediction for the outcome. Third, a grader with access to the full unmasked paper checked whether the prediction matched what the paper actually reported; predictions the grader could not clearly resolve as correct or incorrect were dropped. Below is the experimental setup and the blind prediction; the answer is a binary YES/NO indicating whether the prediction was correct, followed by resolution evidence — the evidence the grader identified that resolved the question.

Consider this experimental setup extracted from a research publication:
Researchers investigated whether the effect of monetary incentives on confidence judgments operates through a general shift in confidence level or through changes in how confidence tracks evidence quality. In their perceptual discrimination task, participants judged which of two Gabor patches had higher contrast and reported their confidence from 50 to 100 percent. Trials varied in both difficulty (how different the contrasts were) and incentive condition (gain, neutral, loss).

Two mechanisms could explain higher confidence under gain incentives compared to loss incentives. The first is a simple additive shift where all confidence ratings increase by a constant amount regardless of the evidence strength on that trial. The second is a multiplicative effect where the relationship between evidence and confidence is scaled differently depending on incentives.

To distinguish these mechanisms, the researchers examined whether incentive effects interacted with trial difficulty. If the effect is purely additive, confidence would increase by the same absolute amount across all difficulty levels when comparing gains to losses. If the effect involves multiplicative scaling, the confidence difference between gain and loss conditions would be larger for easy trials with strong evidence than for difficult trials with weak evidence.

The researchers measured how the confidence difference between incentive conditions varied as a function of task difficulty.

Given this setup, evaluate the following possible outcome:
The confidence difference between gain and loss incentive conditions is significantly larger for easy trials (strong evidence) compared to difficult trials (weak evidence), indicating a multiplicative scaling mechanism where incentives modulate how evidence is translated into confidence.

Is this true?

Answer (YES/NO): NO